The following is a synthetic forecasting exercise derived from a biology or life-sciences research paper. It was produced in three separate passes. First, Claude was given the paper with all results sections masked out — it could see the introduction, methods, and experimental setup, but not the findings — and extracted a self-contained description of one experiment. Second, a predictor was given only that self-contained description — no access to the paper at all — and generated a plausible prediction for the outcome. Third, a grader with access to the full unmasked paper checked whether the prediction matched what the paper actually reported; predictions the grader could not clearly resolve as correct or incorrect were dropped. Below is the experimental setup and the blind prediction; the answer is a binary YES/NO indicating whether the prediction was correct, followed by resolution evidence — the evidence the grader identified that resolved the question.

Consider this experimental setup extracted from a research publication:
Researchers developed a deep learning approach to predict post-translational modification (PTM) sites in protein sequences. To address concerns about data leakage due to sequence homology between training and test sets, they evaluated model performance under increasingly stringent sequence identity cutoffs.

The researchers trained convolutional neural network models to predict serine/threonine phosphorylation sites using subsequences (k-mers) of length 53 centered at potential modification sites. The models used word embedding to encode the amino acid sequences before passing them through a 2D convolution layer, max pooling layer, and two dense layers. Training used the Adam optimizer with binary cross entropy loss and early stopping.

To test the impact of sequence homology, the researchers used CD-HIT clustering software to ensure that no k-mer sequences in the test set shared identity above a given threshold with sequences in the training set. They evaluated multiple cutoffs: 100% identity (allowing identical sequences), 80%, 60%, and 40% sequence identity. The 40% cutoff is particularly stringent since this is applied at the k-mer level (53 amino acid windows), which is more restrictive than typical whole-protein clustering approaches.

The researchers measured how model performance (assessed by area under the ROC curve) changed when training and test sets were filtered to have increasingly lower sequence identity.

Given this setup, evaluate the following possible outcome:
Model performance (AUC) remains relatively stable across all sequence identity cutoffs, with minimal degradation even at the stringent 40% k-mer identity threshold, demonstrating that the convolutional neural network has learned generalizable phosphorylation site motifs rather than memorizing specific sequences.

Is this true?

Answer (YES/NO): YES